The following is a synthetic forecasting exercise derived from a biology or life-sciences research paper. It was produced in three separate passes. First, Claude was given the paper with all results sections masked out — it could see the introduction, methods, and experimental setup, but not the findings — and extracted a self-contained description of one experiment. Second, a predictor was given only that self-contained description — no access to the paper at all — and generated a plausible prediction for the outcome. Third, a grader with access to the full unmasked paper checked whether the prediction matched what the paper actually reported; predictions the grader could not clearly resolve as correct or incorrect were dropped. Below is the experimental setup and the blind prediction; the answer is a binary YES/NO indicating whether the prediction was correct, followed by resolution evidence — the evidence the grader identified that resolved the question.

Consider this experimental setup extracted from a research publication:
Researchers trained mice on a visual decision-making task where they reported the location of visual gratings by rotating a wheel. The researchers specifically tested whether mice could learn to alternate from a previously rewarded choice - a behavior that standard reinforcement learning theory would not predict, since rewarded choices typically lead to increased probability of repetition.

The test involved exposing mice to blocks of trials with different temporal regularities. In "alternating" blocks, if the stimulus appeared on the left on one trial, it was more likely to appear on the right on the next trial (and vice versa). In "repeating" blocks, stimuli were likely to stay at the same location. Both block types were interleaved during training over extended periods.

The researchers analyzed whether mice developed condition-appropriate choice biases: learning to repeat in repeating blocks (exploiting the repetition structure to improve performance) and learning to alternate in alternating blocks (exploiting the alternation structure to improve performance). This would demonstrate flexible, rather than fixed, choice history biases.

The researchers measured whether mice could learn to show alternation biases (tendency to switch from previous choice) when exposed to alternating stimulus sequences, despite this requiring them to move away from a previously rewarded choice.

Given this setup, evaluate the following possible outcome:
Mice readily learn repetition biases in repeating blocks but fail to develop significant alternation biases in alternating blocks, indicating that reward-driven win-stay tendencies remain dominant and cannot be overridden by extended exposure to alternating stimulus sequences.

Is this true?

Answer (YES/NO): NO